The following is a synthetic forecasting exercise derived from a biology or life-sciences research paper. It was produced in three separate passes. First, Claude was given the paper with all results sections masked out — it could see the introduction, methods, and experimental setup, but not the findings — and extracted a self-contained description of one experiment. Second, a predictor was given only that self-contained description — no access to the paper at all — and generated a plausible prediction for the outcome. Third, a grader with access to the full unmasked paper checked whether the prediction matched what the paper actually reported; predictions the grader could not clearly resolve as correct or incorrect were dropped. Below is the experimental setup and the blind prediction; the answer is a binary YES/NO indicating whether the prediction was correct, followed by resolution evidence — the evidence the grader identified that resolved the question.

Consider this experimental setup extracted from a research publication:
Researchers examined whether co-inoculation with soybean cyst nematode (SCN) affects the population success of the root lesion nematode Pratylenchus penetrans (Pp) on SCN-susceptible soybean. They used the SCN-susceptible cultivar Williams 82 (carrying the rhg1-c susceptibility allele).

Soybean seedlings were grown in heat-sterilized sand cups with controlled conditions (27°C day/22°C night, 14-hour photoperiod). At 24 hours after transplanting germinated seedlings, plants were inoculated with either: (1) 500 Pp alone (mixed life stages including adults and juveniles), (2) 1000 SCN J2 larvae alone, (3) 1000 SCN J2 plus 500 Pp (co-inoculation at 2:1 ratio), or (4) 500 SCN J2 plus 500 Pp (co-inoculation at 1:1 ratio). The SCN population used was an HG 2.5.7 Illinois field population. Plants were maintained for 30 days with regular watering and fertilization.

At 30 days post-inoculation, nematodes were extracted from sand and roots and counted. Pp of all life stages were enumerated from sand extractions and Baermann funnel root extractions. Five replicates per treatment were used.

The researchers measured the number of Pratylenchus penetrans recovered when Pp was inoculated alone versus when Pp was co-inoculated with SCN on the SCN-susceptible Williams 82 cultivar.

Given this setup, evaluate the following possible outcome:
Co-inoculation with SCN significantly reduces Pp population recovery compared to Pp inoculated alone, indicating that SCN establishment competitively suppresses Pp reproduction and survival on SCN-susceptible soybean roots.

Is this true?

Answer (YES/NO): NO